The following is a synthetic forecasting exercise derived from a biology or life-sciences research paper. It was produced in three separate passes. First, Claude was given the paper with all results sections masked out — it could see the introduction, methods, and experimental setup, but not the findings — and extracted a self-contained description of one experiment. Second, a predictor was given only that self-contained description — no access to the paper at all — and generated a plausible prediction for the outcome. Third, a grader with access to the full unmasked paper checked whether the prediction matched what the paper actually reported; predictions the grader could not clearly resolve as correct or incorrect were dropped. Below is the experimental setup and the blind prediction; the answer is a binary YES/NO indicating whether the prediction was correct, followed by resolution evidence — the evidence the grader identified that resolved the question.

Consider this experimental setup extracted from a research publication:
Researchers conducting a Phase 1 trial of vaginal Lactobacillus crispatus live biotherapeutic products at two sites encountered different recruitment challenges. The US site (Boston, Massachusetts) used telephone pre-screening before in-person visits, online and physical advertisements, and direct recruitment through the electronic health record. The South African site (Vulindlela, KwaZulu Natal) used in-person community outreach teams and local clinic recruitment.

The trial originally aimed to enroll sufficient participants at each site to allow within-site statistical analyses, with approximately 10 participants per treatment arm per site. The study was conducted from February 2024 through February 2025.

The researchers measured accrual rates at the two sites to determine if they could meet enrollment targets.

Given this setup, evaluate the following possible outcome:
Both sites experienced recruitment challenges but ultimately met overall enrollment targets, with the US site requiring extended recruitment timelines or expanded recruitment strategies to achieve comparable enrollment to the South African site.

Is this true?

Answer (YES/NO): NO